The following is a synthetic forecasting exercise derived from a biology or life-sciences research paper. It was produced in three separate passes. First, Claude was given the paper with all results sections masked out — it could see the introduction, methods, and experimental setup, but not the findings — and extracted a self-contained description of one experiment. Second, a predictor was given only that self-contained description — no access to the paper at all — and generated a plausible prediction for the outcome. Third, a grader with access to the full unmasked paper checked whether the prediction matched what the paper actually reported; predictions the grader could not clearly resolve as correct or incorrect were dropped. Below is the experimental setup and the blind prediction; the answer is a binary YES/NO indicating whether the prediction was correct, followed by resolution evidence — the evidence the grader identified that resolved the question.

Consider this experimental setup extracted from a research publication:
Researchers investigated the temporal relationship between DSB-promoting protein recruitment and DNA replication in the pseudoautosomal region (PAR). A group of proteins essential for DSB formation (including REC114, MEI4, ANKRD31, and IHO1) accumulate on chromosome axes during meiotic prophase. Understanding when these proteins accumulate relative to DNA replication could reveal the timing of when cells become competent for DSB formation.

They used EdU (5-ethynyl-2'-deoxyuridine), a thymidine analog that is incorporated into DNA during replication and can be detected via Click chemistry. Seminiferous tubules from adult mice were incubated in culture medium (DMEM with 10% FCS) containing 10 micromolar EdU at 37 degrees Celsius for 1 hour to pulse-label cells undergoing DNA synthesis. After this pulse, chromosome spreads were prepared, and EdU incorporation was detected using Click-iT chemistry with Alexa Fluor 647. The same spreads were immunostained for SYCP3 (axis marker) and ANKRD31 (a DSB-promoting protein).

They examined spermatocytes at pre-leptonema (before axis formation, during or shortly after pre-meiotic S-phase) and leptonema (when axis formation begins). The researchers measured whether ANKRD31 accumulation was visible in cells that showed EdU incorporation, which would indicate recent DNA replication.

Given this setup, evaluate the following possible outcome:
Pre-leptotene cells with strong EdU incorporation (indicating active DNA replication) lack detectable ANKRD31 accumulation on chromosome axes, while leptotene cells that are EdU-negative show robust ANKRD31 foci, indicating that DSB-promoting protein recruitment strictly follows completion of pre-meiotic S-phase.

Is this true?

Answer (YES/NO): NO